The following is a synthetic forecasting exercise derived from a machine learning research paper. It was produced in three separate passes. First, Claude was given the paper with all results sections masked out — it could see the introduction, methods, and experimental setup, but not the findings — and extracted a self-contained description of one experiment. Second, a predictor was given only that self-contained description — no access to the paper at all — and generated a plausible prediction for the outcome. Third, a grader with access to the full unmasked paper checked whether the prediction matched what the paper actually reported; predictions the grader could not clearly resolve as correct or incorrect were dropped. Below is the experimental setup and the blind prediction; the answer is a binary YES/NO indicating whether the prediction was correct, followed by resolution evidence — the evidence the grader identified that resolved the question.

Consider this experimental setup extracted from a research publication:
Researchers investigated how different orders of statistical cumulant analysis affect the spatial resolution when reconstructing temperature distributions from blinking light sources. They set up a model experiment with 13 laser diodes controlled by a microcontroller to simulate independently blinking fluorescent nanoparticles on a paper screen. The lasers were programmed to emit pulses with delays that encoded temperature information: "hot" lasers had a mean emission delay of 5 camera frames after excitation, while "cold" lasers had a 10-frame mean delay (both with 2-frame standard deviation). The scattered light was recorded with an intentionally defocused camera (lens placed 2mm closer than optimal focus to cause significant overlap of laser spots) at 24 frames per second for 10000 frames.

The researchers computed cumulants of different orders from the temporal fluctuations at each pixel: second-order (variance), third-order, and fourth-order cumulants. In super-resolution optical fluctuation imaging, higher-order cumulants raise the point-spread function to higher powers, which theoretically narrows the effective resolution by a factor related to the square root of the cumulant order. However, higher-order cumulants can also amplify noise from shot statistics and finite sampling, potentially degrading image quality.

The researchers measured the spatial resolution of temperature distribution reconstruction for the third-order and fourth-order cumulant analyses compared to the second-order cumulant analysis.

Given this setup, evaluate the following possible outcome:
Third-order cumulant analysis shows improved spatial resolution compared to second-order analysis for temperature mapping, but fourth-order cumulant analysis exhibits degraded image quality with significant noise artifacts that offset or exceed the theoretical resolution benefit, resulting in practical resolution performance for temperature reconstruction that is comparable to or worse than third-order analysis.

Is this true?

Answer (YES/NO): NO